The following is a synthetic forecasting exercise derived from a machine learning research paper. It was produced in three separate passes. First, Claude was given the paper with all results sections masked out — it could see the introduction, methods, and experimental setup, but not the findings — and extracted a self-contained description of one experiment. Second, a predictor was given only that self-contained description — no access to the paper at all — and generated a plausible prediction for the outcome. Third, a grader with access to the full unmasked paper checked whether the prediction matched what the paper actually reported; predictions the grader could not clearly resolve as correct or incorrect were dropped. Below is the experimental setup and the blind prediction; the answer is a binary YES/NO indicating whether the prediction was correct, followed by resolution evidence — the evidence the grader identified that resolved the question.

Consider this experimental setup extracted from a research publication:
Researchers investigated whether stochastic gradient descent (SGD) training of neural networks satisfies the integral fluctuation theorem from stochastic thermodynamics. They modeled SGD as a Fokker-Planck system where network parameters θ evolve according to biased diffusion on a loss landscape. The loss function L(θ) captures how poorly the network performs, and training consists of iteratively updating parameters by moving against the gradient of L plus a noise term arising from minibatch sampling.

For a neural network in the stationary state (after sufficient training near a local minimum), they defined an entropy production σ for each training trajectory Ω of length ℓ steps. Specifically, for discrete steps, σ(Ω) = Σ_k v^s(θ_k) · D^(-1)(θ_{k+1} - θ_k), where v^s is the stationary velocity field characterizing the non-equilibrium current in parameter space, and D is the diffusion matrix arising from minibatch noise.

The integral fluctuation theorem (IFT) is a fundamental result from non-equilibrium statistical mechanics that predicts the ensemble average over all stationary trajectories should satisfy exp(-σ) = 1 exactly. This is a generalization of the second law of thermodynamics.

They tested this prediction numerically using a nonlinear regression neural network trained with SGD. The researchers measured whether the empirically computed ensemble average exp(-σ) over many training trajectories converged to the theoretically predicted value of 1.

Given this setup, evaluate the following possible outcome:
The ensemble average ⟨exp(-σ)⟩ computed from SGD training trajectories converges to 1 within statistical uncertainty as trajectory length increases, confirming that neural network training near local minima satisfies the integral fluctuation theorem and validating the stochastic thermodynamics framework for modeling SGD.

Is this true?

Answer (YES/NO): YES